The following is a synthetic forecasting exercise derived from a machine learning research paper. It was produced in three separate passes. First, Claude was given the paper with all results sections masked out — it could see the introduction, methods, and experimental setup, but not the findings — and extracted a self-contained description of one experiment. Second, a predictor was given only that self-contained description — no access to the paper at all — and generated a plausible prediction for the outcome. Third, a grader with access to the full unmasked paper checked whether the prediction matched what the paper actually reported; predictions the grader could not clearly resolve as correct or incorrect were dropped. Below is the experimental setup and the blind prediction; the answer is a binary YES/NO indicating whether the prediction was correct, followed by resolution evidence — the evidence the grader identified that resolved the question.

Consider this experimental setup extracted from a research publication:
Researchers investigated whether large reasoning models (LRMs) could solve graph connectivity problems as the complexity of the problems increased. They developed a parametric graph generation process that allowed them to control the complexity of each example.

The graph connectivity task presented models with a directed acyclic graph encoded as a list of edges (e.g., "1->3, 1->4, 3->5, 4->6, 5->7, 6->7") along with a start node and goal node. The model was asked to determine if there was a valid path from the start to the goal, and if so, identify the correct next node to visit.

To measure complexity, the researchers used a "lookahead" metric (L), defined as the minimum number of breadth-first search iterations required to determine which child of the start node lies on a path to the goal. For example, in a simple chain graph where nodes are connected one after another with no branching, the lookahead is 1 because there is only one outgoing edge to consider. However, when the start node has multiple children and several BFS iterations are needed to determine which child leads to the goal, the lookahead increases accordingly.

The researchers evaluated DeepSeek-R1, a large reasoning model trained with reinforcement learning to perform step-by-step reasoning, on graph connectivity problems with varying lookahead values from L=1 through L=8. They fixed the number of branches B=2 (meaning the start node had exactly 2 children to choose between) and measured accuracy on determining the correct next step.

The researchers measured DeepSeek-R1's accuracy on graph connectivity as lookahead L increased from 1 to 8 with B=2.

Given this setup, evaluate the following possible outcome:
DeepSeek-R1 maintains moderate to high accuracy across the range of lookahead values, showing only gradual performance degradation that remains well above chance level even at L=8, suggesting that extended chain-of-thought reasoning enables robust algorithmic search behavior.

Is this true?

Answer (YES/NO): YES